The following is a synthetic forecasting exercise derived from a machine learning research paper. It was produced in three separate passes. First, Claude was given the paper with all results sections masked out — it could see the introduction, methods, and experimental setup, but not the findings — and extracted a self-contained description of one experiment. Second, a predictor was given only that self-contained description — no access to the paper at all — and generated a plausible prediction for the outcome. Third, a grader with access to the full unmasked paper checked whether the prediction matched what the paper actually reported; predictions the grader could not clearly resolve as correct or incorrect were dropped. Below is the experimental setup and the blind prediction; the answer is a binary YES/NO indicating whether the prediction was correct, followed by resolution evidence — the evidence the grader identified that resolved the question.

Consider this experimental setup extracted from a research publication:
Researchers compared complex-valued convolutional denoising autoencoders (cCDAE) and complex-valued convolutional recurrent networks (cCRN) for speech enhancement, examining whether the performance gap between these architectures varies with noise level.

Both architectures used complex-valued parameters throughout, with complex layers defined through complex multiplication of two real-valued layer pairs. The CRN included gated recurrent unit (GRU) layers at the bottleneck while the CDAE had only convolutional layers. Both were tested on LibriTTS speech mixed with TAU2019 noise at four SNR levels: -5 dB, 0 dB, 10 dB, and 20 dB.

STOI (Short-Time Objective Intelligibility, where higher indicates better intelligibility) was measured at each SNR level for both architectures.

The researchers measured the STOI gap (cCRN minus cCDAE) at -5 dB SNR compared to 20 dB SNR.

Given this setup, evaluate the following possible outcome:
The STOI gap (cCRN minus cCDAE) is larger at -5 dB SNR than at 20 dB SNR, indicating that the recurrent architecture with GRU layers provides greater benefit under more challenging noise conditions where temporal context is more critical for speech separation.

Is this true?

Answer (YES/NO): YES